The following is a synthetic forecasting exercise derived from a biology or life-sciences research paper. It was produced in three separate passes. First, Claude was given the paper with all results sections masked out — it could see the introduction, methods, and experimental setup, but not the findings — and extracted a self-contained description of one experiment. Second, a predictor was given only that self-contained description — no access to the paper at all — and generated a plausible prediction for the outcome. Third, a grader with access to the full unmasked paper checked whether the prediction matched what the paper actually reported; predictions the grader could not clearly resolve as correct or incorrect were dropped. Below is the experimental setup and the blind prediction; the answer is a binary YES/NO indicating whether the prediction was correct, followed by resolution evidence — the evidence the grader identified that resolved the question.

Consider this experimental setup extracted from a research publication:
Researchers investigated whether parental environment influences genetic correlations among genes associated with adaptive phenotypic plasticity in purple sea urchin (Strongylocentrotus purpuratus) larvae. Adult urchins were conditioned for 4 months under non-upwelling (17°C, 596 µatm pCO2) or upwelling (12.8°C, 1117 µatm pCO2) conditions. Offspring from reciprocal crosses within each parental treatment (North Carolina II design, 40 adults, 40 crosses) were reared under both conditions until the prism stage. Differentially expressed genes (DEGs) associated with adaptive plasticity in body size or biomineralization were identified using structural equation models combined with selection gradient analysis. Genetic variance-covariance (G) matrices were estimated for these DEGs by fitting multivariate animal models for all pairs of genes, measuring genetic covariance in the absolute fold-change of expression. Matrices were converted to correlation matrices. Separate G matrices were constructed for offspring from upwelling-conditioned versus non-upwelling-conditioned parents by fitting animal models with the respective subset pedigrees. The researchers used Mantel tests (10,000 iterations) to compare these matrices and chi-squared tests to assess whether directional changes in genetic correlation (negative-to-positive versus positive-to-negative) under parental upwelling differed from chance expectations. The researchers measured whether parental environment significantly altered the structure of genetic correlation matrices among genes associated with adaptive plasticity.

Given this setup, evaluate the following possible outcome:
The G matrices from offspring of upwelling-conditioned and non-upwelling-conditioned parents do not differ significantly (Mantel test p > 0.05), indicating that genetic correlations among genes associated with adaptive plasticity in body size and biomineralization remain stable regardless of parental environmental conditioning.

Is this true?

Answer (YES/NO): NO